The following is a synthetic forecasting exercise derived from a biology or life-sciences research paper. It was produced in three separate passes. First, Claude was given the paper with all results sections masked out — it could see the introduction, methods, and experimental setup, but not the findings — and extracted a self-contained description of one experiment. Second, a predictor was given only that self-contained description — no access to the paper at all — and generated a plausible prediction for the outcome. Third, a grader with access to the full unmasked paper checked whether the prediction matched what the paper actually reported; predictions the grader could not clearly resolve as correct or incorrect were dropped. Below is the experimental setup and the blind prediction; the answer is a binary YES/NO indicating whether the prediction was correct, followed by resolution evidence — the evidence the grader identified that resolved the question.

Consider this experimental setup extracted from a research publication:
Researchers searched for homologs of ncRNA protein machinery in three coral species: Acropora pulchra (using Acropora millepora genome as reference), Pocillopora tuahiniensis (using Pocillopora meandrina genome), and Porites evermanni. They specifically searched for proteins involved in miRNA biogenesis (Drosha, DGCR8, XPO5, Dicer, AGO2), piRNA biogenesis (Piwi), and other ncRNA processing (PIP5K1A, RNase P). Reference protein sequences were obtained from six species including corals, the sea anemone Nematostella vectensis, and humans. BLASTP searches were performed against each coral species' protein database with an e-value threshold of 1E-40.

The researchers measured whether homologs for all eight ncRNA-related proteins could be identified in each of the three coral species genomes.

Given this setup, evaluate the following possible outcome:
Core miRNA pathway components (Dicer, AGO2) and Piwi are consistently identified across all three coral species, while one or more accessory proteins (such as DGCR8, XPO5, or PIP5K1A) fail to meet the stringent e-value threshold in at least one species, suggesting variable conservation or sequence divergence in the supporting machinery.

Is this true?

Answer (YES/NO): NO